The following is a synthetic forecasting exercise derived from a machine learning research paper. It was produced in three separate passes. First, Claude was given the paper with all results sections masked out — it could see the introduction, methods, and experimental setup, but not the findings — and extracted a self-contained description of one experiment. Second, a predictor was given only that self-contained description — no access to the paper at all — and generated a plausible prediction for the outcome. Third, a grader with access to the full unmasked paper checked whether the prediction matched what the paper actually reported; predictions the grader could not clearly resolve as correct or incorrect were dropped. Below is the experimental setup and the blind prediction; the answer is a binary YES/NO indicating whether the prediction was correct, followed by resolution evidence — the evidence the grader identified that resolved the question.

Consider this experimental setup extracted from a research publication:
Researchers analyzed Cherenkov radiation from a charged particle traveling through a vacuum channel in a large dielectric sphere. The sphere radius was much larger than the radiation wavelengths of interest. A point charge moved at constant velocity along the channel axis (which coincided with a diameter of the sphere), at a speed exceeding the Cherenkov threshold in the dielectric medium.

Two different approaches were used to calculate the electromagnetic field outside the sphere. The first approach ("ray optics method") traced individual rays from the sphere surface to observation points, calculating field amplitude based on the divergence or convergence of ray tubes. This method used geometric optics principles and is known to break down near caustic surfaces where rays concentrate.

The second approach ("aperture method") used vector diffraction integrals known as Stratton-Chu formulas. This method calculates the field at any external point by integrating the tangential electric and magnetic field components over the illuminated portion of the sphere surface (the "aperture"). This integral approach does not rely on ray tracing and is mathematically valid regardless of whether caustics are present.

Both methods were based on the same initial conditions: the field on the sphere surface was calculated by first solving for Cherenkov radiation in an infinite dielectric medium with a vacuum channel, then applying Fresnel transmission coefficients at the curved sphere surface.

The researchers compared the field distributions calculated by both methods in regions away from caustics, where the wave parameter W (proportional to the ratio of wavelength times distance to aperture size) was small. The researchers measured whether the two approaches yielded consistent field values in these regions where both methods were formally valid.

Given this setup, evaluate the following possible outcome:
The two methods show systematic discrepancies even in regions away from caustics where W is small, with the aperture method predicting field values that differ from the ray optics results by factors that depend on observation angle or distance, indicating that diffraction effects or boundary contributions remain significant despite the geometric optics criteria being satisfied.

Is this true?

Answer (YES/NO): NO